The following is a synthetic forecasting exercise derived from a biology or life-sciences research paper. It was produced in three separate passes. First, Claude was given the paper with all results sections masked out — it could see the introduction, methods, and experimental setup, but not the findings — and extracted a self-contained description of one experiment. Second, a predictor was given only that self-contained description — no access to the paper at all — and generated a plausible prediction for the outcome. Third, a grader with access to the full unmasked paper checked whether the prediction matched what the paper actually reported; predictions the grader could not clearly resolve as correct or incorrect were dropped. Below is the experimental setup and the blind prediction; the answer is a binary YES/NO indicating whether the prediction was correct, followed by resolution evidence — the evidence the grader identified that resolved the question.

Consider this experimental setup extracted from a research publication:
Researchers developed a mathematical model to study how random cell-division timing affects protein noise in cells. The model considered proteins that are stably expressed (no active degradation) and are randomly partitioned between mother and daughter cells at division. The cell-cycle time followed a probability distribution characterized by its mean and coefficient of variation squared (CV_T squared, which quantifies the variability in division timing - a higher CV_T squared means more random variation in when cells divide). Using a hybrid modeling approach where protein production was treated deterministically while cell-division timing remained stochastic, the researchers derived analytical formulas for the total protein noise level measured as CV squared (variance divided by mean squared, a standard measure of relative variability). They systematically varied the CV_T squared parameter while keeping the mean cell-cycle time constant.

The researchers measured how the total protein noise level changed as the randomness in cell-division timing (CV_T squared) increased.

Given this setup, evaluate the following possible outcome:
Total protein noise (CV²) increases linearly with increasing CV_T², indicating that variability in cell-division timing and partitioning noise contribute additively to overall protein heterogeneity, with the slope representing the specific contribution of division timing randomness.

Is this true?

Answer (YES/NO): NO